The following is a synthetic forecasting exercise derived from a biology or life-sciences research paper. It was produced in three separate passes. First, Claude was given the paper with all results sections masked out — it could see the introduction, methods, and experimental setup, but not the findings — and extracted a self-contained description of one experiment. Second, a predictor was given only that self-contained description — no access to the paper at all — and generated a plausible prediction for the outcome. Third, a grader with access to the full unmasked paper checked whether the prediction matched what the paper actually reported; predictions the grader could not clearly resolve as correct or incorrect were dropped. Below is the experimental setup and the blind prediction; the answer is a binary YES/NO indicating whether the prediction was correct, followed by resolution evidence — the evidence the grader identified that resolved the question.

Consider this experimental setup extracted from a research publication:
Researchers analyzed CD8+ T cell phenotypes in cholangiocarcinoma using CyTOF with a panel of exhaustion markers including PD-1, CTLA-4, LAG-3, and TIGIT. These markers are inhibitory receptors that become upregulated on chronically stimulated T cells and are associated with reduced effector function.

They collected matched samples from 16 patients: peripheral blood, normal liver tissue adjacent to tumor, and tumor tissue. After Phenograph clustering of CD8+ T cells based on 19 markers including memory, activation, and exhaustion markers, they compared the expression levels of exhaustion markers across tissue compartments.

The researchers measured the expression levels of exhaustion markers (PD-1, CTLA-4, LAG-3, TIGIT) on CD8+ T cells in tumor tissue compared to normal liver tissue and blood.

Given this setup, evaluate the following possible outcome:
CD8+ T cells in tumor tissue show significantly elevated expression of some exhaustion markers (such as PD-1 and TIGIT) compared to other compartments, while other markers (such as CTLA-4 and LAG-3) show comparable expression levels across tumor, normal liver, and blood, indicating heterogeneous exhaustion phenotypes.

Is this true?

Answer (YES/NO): NO